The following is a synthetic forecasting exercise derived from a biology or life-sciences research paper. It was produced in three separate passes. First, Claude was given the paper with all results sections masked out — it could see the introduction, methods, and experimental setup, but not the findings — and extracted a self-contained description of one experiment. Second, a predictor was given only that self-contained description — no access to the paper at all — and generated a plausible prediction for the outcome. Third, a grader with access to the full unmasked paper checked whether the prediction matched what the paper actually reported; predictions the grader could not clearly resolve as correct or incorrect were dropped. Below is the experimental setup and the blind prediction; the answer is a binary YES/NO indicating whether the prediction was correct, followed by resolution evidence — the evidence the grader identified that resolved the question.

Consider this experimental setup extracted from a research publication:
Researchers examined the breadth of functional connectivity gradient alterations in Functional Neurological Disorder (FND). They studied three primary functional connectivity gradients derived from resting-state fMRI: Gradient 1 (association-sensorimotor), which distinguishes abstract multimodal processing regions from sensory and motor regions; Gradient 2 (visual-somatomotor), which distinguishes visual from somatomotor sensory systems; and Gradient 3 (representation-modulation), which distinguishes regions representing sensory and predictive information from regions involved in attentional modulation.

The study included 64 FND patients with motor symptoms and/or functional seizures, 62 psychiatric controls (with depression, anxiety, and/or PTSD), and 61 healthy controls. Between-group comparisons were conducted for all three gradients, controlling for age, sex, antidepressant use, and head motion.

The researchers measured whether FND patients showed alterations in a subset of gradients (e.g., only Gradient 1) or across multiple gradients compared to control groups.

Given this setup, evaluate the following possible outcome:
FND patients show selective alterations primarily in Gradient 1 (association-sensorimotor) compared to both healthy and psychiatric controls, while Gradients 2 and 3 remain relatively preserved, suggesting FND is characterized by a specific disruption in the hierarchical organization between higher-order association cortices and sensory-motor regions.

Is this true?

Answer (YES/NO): NO